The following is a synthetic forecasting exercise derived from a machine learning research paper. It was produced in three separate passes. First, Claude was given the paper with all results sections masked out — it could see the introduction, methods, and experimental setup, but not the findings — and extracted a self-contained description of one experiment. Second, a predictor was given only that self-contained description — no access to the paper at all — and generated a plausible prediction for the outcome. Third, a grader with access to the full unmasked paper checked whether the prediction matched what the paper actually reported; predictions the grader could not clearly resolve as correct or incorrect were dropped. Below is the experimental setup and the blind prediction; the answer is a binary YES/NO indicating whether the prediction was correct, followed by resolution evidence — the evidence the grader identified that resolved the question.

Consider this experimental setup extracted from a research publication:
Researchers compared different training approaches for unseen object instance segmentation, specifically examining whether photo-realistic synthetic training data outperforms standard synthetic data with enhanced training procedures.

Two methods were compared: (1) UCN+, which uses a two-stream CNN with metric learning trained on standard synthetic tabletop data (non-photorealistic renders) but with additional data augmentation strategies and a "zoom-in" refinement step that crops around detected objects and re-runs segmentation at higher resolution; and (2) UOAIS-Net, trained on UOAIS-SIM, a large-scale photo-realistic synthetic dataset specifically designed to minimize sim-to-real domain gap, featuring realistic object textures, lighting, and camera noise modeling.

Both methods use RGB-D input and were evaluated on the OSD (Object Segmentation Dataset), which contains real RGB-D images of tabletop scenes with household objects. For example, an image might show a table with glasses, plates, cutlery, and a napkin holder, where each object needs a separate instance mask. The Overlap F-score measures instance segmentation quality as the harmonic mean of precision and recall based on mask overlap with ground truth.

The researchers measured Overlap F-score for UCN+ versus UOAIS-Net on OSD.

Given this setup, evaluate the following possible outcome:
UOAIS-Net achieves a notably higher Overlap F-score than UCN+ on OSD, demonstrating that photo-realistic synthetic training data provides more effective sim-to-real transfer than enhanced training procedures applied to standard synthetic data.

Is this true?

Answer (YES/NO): NO